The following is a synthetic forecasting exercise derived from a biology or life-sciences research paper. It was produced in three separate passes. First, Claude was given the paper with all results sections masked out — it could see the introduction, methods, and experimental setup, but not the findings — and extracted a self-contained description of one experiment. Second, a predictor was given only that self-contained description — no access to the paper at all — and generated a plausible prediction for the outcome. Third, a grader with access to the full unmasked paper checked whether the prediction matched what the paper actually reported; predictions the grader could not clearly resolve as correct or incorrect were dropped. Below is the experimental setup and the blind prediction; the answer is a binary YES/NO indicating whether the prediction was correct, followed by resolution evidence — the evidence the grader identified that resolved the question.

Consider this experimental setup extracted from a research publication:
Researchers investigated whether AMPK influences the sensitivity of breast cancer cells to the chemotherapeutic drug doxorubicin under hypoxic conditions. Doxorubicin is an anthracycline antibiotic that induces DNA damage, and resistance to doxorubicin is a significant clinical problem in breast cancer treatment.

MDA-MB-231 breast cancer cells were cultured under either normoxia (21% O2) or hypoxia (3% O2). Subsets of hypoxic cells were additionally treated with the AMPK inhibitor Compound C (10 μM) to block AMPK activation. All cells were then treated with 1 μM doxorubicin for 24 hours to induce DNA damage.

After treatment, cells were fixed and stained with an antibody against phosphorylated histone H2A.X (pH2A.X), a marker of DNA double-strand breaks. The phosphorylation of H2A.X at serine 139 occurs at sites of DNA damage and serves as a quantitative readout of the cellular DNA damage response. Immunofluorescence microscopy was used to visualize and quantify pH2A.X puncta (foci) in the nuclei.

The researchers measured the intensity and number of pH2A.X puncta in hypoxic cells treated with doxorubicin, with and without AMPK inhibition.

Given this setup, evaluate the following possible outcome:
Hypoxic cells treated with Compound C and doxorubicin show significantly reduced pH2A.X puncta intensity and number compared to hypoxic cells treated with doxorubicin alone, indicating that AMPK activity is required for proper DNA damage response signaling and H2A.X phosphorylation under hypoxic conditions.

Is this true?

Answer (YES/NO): NO